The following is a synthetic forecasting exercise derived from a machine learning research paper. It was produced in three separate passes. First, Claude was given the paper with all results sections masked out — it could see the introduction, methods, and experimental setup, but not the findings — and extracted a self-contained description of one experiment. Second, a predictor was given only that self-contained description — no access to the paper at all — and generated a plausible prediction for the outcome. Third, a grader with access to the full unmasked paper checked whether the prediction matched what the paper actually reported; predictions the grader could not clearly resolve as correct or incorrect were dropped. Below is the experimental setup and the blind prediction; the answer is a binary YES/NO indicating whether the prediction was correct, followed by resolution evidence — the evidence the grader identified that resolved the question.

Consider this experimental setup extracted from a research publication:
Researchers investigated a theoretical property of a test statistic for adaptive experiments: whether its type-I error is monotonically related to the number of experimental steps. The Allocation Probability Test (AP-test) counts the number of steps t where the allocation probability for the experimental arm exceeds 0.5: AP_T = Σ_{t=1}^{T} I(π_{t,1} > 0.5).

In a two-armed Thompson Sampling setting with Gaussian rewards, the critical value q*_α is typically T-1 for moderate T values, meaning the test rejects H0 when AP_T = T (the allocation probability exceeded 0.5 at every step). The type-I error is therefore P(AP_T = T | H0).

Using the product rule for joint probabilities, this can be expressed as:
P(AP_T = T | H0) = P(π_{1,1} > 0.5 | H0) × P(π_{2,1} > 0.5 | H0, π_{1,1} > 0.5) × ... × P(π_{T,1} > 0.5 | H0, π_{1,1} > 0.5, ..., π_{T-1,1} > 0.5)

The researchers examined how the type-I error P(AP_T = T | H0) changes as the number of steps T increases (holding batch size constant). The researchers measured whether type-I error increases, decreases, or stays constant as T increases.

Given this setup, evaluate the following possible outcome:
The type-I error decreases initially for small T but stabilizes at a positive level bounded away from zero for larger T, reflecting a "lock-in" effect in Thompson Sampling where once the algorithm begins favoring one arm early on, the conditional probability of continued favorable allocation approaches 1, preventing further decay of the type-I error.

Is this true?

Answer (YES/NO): NO